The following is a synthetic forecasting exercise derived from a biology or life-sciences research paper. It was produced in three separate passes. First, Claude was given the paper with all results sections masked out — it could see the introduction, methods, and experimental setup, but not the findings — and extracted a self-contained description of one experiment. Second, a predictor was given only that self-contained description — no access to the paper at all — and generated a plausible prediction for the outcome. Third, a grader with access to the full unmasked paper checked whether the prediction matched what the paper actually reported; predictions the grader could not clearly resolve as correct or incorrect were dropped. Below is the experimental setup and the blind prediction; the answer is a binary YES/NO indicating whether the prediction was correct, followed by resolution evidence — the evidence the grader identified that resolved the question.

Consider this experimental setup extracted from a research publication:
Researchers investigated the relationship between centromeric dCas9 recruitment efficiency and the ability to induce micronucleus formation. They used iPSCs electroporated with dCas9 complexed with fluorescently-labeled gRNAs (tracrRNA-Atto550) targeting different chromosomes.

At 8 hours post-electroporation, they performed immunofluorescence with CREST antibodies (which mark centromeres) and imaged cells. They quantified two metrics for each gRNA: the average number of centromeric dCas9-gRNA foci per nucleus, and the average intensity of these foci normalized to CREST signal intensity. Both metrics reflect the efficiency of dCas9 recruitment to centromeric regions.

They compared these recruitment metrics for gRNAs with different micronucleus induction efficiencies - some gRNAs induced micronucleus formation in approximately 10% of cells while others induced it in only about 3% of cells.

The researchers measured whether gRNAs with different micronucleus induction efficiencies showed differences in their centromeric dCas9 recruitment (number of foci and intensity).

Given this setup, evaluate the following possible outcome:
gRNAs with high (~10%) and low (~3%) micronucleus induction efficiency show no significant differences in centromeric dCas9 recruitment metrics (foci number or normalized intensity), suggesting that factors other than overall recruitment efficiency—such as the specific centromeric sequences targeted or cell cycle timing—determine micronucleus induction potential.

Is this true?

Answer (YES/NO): NO